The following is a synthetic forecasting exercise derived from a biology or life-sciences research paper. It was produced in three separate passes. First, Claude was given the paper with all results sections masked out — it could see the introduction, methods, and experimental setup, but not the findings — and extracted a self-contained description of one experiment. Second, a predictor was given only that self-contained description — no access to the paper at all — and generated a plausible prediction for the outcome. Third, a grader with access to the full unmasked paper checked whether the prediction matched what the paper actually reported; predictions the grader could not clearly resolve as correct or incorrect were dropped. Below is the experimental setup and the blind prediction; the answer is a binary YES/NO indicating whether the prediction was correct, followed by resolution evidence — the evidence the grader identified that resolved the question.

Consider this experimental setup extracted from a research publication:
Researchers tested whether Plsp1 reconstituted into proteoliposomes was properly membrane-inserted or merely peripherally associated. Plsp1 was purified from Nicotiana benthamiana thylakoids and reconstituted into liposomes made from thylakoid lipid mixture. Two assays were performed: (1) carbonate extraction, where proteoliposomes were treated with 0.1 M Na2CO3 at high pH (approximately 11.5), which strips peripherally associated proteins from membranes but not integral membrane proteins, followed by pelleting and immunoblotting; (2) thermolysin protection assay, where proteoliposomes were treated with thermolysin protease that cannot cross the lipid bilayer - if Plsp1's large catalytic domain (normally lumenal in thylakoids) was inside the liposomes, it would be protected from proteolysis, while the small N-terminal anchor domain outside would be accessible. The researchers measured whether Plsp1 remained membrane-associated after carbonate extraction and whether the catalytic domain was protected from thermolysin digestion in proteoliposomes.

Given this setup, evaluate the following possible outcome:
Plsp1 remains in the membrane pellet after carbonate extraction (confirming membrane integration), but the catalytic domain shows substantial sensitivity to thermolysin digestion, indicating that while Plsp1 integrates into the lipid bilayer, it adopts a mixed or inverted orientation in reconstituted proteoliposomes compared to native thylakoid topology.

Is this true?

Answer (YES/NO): NO